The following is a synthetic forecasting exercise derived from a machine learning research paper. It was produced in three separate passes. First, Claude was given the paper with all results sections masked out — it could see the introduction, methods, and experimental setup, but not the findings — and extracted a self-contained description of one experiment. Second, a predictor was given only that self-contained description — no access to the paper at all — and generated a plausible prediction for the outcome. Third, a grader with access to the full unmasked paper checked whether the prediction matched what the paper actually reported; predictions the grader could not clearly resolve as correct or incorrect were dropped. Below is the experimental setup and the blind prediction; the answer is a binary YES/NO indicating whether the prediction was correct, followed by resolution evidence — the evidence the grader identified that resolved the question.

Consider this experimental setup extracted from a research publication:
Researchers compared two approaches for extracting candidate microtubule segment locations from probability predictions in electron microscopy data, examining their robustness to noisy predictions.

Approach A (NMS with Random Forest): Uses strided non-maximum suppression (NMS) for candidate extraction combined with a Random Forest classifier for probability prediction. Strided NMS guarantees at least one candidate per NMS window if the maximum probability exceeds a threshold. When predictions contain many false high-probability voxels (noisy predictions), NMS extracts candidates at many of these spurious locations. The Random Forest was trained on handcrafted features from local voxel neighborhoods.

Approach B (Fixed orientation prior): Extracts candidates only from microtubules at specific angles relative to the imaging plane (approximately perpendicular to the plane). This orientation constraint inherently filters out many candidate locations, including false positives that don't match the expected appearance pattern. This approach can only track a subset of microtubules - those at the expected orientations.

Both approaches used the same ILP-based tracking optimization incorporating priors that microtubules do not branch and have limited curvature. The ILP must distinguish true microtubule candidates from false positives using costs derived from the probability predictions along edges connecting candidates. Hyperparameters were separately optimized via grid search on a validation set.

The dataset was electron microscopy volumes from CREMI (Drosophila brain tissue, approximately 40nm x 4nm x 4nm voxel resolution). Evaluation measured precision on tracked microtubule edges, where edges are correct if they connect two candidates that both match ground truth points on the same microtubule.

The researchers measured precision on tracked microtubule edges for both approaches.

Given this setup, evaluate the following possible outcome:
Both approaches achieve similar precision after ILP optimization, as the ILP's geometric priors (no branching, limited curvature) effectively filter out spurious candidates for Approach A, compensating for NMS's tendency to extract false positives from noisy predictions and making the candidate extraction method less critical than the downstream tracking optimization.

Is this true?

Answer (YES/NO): NO